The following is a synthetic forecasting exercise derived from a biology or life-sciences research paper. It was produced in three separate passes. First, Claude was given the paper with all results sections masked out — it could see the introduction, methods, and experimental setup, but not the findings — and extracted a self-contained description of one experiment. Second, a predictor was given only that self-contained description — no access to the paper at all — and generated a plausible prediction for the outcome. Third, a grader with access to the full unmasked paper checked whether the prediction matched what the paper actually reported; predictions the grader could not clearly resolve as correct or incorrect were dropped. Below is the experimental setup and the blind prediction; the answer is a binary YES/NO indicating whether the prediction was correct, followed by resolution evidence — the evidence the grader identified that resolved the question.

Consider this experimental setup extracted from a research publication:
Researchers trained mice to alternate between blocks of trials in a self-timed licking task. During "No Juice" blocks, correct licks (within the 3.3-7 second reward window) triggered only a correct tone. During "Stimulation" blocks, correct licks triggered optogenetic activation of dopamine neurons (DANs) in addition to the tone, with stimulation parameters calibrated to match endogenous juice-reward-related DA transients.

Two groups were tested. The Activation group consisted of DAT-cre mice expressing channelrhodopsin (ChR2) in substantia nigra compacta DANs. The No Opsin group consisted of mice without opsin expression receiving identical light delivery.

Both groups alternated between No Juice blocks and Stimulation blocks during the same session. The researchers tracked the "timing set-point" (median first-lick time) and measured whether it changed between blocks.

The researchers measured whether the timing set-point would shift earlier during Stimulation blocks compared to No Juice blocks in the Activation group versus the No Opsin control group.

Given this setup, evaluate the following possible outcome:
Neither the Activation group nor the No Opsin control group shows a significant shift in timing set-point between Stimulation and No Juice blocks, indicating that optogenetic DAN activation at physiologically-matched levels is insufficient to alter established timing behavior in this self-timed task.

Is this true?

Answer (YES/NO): NO